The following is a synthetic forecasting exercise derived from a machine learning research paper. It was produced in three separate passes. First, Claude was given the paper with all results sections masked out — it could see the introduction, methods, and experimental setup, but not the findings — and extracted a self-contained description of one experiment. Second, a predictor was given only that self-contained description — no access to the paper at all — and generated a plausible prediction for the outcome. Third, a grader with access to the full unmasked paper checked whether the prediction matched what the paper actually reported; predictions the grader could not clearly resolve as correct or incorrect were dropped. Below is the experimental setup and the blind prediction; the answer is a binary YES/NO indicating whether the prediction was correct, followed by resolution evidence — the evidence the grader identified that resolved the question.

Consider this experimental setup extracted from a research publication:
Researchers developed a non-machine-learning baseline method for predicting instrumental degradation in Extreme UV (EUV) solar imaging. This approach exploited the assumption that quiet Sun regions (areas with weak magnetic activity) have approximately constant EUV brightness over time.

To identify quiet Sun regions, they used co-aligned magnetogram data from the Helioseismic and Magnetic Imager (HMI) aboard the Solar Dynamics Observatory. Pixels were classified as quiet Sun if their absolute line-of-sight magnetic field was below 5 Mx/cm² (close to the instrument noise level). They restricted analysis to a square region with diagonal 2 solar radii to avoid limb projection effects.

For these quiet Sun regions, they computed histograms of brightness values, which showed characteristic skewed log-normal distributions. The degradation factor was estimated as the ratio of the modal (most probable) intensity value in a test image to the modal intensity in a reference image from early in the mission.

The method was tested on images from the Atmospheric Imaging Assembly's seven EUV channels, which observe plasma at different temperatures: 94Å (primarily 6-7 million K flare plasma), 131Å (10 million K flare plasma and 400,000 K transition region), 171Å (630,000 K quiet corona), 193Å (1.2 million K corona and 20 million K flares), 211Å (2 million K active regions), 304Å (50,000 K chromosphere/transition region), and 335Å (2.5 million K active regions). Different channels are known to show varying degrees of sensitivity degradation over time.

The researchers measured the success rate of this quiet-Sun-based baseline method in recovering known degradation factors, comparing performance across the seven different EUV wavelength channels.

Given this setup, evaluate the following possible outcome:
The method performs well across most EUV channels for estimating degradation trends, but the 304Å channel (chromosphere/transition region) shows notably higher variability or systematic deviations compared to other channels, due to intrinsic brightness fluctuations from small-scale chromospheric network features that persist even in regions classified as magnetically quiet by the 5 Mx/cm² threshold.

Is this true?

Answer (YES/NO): NO